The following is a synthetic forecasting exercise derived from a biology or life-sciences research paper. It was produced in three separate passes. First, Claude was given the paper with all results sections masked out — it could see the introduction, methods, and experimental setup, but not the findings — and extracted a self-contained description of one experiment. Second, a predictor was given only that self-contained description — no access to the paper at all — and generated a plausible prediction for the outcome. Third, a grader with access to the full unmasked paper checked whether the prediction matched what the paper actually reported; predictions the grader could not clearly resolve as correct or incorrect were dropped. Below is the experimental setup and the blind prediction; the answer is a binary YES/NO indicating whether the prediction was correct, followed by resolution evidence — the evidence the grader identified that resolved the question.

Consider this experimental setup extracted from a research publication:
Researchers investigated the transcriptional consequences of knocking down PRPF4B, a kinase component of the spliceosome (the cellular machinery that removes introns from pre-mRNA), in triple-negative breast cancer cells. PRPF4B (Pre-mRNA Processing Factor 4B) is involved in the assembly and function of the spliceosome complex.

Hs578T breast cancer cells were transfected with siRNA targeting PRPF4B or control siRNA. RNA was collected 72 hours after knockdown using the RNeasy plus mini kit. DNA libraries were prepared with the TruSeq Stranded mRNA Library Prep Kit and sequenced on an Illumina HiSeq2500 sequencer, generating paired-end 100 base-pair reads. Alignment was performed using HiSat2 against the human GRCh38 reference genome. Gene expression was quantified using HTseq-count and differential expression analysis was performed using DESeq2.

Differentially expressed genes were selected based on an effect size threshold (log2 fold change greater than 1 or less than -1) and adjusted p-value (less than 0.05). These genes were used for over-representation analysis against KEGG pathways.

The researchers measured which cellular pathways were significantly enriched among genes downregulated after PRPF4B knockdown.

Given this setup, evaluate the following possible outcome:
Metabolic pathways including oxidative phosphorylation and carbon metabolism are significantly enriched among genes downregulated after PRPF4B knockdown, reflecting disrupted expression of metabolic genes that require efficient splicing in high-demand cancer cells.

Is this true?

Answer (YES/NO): NO